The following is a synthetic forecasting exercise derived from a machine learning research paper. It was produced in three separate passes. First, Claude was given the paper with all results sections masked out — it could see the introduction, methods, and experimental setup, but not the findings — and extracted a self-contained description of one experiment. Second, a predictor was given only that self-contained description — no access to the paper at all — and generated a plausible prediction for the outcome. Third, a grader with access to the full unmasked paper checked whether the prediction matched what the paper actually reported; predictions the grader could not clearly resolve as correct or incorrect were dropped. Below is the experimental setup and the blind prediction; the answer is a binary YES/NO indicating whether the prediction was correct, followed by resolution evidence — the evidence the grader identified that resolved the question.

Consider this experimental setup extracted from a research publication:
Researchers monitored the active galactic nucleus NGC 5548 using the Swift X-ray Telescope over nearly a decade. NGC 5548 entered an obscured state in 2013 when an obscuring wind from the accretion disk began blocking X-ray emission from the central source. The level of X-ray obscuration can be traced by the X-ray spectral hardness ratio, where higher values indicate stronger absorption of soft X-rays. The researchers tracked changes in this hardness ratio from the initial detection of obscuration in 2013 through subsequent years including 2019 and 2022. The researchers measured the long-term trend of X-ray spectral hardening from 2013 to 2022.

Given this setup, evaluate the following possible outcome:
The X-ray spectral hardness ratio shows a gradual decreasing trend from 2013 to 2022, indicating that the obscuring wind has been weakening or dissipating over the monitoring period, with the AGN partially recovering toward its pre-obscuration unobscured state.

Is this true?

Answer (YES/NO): YES